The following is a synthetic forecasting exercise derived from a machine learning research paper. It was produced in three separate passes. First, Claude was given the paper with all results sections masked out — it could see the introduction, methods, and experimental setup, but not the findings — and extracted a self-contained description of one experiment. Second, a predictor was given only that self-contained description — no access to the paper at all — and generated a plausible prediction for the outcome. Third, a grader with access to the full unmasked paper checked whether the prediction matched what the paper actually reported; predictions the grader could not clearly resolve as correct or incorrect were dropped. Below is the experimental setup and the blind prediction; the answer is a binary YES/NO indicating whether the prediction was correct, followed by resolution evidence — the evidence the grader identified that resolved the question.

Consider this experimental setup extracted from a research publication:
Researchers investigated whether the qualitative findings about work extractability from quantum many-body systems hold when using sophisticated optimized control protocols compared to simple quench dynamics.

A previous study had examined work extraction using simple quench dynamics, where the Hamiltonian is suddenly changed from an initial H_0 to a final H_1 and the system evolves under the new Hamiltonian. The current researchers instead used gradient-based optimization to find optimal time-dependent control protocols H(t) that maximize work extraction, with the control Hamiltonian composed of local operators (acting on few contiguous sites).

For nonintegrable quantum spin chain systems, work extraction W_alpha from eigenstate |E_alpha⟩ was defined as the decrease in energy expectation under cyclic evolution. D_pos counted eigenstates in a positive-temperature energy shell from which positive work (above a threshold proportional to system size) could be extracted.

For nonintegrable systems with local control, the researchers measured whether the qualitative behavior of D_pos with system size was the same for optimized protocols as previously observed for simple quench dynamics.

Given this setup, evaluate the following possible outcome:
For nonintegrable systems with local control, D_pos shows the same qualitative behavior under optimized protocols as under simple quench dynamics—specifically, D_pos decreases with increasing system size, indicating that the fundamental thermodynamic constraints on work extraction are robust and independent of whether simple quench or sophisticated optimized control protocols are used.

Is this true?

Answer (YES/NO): NO